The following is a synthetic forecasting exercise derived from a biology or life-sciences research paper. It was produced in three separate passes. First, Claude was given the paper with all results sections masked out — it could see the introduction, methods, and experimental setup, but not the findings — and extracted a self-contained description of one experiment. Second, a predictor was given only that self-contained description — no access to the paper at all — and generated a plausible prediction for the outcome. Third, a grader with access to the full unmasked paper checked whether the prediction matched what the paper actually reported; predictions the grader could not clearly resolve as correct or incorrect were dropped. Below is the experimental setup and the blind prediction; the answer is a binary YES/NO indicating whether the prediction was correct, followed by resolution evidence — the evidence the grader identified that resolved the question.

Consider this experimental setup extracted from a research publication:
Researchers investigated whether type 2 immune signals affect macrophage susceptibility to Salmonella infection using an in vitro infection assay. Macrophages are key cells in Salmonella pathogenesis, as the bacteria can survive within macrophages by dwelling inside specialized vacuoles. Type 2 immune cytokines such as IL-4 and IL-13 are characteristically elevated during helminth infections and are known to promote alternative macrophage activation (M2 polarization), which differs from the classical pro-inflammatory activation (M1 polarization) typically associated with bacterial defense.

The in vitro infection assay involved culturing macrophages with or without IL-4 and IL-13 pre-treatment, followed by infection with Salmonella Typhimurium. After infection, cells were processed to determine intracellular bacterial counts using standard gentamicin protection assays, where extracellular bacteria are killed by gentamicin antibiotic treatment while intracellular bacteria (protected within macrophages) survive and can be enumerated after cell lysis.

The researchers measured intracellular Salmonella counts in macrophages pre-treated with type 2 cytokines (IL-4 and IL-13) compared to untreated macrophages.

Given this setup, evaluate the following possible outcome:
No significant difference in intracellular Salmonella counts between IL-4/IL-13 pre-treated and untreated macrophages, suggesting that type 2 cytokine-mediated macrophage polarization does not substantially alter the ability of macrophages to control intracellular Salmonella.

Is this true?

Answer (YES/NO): NO